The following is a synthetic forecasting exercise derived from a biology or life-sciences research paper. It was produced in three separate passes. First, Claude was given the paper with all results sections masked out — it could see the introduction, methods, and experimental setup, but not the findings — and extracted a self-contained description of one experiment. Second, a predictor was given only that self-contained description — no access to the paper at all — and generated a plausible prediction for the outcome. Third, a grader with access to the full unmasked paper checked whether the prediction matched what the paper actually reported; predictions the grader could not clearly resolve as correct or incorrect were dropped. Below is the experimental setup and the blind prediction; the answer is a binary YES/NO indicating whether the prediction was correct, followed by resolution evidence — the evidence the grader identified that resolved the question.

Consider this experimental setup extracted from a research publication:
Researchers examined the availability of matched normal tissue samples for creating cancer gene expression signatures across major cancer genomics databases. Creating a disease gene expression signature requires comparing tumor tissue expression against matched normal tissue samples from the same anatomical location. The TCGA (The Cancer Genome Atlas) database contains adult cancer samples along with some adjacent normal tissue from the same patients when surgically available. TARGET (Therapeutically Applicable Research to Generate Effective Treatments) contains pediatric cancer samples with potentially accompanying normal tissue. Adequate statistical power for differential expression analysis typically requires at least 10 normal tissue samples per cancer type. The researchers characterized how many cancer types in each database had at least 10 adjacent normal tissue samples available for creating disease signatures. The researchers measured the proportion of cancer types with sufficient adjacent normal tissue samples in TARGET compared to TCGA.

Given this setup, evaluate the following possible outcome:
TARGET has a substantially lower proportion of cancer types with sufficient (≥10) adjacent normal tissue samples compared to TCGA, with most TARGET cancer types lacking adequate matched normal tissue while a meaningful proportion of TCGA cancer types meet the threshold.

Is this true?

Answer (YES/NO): YES